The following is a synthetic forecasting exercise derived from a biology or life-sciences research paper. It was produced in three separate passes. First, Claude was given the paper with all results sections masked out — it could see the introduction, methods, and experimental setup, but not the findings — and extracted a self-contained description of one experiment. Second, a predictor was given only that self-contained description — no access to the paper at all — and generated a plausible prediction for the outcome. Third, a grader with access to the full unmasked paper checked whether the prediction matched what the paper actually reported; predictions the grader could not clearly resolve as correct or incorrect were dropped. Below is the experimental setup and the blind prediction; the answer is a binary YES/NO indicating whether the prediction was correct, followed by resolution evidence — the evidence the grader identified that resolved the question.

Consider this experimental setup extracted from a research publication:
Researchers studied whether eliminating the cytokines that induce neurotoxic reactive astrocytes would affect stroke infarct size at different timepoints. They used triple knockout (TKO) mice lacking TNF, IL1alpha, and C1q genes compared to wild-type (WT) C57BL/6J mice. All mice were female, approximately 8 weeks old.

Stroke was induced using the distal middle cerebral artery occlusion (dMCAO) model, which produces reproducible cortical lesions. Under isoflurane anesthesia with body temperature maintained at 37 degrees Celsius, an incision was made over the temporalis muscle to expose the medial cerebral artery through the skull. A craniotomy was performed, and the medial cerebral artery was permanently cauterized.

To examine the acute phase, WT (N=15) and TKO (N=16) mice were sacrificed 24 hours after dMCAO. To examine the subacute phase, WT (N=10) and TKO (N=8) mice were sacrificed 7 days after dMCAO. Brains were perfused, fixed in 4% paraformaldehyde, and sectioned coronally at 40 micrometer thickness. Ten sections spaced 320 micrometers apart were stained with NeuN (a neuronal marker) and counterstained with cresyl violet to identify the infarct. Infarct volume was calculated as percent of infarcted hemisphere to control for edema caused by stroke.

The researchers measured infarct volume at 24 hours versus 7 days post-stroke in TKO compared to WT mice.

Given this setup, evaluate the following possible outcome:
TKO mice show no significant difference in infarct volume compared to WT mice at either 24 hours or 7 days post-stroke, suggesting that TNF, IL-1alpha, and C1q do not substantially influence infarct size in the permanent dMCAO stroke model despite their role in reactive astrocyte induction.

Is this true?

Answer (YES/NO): NO